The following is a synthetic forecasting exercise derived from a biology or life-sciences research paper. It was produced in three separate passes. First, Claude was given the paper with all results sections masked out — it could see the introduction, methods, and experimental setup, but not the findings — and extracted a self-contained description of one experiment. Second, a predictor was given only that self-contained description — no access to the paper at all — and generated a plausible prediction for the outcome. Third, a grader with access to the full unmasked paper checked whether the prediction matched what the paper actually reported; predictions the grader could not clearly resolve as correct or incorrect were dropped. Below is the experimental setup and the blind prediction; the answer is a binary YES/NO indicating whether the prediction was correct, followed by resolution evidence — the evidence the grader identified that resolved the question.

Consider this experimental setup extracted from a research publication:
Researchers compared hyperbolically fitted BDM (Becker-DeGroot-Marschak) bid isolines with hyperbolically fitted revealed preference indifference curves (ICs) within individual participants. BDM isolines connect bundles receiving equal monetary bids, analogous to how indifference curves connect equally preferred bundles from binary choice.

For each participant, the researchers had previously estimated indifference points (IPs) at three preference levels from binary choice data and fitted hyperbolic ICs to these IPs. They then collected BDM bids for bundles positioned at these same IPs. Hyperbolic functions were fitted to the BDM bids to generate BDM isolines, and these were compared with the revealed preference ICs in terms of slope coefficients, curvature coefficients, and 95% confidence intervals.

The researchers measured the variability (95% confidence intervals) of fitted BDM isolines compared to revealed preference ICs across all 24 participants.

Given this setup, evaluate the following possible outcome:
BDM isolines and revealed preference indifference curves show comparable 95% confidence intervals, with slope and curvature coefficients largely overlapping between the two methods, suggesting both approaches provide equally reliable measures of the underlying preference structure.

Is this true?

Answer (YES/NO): NO